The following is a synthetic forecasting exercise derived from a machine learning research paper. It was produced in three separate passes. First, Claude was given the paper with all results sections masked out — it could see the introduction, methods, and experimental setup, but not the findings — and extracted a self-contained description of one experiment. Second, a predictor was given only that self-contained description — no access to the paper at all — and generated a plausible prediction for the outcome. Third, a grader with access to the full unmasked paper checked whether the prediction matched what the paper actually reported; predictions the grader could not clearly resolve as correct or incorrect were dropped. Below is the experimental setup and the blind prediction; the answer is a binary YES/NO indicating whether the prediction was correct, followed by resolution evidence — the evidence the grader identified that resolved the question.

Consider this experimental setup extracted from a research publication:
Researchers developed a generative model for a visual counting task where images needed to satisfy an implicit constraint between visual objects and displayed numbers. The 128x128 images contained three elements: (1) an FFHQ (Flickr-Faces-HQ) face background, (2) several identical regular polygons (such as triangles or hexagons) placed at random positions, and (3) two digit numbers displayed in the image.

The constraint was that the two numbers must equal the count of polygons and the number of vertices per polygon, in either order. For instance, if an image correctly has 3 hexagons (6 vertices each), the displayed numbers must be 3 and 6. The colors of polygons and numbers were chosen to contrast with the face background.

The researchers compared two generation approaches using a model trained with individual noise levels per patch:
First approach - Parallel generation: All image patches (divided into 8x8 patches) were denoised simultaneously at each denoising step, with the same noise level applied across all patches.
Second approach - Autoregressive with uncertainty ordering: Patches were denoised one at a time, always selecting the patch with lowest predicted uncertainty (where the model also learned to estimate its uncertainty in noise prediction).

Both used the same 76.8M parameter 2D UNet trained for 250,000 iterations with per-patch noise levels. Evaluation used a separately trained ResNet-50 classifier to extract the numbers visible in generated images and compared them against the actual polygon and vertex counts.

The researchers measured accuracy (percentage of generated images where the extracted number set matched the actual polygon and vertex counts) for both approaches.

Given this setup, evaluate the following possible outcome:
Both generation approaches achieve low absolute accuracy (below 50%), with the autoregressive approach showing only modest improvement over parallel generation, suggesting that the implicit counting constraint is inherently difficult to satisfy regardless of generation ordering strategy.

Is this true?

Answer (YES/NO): NO